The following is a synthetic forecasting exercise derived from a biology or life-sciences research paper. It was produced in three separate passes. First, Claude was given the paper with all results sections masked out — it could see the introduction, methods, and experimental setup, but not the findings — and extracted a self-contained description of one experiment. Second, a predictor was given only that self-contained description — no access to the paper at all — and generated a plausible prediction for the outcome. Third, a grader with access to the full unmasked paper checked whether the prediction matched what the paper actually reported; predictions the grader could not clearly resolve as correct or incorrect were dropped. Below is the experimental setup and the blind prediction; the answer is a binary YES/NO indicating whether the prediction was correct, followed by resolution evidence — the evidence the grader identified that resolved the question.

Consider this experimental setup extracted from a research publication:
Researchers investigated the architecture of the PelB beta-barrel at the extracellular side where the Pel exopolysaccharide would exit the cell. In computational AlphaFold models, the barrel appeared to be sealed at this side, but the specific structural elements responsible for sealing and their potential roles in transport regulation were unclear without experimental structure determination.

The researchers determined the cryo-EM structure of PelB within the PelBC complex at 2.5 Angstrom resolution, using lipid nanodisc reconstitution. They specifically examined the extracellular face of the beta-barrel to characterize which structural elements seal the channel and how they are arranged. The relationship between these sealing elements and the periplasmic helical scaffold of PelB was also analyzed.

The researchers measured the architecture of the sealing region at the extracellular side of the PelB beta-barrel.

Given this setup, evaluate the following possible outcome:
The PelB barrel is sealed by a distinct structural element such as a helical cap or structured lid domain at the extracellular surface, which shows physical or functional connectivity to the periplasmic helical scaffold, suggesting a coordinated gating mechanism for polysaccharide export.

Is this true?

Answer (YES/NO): NO